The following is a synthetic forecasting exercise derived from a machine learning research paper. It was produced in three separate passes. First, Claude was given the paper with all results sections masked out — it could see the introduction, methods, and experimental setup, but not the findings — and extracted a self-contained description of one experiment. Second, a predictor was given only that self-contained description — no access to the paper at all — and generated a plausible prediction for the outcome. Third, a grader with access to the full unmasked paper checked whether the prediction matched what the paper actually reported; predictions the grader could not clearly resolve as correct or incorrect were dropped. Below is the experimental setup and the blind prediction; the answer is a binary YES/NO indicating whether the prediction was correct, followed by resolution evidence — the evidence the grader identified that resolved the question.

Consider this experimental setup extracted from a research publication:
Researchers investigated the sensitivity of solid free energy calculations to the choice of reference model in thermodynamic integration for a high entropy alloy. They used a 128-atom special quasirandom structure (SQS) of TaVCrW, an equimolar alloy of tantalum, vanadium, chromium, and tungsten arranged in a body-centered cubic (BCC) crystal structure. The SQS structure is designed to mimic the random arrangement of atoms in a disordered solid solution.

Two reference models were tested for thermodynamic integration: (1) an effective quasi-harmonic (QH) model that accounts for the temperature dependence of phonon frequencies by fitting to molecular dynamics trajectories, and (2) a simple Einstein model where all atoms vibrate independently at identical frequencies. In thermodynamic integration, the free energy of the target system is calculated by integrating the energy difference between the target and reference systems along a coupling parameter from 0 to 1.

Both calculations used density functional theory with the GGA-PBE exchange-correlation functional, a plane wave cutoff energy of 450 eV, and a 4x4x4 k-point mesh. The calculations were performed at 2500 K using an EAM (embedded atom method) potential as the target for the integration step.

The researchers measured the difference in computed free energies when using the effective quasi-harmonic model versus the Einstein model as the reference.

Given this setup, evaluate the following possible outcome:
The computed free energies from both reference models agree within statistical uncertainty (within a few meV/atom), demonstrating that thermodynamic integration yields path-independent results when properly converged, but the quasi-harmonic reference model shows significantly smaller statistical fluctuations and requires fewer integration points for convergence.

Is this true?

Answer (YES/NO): NO